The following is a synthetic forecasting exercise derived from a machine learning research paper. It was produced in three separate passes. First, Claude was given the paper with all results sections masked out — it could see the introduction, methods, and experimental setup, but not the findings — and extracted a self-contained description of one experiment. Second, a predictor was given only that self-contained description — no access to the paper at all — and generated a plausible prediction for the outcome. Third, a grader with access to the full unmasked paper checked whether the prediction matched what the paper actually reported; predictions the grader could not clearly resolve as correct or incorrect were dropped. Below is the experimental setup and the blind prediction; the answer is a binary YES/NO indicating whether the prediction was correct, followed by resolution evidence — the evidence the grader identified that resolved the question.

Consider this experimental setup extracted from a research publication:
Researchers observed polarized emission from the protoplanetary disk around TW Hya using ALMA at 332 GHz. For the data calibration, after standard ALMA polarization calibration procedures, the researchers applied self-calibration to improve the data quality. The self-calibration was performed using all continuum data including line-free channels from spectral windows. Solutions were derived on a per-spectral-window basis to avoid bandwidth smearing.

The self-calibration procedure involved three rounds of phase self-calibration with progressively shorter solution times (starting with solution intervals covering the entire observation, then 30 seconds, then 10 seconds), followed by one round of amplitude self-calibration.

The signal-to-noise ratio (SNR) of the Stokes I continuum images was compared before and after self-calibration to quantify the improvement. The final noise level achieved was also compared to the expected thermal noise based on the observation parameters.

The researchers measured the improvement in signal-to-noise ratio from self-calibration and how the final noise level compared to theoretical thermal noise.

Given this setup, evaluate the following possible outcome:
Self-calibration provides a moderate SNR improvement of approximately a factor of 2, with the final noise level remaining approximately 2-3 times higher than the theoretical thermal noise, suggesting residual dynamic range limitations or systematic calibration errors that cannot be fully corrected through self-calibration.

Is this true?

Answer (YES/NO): NO